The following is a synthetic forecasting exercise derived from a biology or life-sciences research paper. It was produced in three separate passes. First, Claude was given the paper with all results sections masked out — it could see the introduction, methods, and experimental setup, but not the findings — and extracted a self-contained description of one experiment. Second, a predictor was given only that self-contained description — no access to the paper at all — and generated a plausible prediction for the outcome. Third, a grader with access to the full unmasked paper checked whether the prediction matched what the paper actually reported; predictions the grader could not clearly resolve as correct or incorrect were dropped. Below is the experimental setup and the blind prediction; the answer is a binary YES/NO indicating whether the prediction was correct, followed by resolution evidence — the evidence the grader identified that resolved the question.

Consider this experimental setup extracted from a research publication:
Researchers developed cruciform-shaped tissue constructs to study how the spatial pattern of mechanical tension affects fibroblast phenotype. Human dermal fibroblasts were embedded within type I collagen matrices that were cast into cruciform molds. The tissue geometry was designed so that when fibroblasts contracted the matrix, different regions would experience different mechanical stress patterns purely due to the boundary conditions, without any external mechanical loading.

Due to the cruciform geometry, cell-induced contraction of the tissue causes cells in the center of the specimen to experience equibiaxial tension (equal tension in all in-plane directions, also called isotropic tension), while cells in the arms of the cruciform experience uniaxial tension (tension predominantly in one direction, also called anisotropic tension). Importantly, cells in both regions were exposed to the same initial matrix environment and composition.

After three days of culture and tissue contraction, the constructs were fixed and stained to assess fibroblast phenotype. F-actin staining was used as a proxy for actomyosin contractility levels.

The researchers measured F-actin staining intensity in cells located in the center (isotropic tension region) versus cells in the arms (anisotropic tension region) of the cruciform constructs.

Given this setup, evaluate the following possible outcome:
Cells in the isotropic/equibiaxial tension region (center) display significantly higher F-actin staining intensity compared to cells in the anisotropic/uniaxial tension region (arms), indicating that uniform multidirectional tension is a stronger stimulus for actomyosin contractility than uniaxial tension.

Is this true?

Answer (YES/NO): NO